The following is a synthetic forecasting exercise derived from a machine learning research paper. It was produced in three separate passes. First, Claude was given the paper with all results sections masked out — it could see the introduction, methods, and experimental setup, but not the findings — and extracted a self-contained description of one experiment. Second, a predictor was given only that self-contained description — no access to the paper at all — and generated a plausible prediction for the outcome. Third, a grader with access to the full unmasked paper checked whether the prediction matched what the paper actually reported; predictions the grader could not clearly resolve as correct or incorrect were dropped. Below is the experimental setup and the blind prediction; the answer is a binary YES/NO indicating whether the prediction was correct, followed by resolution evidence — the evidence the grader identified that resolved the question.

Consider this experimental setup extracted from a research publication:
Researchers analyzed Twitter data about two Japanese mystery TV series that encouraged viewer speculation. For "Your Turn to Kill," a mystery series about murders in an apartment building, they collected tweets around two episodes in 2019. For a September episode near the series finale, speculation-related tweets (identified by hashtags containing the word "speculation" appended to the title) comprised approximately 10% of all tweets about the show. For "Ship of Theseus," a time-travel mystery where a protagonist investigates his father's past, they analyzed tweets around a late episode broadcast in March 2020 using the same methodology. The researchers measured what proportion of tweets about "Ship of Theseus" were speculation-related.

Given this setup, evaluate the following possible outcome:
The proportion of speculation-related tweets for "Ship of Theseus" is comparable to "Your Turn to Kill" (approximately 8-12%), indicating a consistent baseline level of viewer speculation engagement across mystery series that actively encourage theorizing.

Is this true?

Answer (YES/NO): NO